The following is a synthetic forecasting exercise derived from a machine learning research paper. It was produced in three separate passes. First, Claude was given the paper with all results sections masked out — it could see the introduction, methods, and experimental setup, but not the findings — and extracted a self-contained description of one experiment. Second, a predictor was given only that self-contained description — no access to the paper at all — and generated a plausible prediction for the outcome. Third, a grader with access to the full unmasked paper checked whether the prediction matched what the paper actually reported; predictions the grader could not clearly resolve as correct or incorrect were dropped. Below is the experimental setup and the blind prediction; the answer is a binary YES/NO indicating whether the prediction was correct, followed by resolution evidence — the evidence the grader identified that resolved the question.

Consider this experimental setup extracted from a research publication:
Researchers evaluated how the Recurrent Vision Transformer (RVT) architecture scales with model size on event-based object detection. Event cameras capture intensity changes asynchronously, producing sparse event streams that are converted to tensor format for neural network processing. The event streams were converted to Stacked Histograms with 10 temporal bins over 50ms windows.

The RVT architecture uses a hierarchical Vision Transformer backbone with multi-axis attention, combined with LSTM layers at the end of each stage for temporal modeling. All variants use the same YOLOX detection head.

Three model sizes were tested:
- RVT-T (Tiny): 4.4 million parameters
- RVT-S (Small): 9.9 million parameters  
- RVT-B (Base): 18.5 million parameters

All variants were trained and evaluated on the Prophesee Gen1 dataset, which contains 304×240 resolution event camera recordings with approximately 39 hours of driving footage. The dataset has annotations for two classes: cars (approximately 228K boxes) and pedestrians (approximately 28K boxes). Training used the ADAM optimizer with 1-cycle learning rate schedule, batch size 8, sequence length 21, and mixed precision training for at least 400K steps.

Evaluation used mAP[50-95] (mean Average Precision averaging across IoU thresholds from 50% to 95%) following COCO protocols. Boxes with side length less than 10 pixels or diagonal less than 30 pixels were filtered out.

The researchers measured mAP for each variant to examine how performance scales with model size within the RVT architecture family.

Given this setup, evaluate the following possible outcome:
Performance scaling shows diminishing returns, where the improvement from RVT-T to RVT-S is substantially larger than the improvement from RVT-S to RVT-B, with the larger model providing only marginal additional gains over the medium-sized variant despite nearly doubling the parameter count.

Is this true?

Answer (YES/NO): YES